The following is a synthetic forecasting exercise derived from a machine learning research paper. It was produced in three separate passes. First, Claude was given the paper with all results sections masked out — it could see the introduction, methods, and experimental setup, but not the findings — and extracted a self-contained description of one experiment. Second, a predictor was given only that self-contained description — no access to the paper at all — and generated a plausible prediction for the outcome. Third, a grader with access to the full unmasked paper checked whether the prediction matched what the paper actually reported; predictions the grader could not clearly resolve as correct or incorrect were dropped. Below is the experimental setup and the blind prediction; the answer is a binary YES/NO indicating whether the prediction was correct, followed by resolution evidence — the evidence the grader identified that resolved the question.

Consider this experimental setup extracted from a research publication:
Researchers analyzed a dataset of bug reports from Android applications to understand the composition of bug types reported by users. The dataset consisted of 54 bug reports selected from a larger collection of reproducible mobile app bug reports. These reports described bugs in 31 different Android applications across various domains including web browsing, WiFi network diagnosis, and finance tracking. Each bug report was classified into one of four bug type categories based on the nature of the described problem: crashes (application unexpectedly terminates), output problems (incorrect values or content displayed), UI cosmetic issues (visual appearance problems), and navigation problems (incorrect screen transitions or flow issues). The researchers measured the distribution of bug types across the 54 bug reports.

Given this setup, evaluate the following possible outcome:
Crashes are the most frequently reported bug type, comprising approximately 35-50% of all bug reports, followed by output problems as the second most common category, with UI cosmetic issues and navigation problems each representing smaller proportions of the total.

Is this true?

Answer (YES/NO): NO